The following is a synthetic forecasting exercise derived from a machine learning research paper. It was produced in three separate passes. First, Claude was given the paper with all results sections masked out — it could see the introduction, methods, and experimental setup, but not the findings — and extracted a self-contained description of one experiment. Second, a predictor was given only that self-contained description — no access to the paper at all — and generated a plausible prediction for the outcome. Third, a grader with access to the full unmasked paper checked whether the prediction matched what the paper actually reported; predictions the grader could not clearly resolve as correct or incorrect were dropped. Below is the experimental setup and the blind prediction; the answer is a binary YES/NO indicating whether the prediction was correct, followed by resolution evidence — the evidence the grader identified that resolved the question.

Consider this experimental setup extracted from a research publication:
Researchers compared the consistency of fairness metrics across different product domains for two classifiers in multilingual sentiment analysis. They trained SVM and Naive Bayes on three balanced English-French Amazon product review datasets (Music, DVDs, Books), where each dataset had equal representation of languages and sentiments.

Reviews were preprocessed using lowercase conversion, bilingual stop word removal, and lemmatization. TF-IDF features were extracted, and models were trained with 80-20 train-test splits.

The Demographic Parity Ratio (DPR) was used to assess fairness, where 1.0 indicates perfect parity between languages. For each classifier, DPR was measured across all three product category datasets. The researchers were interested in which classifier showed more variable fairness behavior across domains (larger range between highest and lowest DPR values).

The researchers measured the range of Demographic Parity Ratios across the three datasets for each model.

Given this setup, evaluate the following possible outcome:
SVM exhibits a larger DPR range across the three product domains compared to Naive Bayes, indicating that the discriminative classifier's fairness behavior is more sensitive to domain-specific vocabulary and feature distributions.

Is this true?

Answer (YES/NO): NO